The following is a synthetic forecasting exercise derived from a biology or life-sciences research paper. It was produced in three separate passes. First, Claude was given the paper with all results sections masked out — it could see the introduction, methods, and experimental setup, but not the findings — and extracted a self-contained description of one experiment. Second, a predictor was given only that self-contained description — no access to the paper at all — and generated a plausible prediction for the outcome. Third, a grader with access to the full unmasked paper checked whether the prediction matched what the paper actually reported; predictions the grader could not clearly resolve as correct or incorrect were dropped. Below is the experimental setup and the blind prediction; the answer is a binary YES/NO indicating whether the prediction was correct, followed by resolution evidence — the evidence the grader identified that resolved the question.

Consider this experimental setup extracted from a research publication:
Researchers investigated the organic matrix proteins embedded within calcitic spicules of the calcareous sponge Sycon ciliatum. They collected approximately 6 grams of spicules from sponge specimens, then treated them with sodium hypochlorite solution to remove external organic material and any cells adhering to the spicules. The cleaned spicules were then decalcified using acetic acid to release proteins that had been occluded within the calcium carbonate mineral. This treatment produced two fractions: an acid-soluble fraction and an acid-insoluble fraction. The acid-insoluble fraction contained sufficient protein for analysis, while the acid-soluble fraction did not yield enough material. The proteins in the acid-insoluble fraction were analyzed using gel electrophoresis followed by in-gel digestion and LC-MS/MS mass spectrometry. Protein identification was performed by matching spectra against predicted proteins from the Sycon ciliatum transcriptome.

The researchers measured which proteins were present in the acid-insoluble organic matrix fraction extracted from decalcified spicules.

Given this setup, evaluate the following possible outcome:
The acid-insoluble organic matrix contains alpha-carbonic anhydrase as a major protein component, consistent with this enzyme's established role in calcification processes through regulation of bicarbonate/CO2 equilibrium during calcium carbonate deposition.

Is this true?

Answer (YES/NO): NO